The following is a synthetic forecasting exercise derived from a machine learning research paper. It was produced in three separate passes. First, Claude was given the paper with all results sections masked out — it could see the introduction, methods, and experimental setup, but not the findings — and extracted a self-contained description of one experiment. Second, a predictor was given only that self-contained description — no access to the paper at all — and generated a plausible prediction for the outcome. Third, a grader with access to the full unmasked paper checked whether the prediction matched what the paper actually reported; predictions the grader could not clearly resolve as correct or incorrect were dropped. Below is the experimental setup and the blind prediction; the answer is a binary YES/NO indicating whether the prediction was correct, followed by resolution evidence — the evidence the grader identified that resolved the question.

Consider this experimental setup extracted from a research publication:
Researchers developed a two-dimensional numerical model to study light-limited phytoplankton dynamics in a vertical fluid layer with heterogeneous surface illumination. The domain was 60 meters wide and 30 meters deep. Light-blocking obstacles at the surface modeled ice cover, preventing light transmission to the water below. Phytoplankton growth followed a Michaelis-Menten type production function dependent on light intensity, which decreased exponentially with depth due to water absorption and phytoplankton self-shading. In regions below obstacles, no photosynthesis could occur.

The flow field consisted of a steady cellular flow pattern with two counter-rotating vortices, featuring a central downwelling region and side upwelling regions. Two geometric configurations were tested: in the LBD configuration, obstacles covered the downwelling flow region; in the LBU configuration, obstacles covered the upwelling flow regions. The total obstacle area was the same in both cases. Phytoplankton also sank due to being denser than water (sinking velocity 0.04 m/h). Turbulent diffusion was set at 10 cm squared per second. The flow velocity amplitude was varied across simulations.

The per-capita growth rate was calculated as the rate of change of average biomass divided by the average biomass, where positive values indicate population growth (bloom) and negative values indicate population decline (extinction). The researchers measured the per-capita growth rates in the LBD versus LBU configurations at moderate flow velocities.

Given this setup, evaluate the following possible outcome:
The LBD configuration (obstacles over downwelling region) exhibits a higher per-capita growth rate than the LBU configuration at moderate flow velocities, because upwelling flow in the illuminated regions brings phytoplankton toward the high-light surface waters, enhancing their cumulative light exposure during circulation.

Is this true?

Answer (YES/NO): NO